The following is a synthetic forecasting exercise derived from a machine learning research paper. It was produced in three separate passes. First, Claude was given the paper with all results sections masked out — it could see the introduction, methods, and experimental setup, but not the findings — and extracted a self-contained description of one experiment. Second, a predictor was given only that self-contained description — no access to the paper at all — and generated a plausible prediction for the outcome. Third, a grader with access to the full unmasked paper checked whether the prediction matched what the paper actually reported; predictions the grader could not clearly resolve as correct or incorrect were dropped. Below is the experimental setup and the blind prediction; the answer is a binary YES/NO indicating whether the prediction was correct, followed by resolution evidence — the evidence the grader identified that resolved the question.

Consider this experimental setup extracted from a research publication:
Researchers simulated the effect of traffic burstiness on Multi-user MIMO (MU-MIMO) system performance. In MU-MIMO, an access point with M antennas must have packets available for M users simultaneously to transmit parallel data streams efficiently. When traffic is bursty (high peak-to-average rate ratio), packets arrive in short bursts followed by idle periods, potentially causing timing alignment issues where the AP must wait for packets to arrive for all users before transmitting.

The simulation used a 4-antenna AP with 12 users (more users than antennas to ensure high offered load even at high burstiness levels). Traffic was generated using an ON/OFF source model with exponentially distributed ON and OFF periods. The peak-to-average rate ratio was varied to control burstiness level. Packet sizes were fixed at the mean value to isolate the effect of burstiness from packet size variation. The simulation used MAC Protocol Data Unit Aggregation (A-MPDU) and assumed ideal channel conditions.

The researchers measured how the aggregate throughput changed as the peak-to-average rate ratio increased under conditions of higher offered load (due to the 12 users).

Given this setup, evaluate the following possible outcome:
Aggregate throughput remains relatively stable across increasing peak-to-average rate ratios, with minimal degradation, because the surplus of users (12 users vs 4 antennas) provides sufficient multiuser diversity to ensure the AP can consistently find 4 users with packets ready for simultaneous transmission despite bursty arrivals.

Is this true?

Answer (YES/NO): NO